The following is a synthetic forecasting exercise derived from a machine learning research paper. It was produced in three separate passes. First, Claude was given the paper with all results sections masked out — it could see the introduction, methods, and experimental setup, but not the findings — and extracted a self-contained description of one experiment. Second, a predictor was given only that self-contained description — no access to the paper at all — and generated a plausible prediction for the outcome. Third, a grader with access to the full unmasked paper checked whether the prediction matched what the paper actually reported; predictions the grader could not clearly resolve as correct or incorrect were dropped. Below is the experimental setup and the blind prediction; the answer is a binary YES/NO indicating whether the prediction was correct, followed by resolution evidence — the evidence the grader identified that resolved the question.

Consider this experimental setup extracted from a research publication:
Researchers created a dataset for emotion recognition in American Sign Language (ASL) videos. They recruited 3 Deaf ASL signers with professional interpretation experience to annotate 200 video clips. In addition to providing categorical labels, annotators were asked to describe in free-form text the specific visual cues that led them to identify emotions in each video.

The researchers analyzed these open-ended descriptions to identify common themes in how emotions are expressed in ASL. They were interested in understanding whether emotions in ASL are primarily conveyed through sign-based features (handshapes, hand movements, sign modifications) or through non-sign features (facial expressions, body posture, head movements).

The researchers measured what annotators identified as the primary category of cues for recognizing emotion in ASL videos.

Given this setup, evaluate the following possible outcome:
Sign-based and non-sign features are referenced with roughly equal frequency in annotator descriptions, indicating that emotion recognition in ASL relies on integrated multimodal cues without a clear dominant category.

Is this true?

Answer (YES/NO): NO